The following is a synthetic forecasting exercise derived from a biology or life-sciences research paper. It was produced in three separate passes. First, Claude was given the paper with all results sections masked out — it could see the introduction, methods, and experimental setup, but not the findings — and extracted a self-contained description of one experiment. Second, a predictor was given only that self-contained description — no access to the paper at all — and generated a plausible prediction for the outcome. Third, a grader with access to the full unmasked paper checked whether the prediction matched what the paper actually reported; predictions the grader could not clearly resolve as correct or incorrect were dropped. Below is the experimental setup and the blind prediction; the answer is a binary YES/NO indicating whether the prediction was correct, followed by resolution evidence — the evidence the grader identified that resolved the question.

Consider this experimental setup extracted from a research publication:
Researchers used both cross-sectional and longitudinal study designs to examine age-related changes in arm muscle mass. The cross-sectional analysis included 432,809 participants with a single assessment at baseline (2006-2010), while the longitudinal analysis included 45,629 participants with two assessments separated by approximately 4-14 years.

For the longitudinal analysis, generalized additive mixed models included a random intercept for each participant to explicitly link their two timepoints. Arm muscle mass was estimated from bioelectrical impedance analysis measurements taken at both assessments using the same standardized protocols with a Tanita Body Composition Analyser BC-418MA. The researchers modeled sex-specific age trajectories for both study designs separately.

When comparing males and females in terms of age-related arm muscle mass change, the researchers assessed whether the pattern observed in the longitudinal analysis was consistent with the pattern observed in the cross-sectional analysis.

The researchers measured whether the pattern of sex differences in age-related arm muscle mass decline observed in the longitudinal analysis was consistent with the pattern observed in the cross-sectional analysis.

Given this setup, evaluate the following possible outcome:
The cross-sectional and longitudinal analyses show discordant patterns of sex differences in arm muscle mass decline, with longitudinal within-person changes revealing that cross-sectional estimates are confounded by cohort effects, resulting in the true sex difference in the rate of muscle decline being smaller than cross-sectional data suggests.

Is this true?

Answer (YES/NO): NO